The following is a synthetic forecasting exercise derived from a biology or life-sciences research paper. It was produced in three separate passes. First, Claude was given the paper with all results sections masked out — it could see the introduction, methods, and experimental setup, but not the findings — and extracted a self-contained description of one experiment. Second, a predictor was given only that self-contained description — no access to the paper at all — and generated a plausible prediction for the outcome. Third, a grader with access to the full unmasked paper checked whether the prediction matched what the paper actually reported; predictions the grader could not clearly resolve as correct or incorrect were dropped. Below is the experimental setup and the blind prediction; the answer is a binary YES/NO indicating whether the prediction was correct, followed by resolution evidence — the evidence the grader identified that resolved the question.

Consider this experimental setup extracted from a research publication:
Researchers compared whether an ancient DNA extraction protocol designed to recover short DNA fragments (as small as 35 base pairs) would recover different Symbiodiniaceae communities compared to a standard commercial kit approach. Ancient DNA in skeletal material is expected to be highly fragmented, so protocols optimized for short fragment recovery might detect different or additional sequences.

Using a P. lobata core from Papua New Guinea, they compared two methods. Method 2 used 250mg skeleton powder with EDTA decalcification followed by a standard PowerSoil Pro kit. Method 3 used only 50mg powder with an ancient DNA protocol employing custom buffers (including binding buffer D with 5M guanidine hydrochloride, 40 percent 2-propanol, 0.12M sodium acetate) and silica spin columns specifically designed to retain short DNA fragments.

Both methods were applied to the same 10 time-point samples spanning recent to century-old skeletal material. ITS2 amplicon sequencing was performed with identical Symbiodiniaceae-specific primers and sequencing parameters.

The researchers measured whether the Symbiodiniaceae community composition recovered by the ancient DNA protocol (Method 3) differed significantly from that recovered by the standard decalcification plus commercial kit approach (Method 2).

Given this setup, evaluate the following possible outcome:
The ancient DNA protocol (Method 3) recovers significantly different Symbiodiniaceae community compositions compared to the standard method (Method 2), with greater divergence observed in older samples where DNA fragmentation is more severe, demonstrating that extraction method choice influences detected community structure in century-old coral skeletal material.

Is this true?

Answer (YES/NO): NO